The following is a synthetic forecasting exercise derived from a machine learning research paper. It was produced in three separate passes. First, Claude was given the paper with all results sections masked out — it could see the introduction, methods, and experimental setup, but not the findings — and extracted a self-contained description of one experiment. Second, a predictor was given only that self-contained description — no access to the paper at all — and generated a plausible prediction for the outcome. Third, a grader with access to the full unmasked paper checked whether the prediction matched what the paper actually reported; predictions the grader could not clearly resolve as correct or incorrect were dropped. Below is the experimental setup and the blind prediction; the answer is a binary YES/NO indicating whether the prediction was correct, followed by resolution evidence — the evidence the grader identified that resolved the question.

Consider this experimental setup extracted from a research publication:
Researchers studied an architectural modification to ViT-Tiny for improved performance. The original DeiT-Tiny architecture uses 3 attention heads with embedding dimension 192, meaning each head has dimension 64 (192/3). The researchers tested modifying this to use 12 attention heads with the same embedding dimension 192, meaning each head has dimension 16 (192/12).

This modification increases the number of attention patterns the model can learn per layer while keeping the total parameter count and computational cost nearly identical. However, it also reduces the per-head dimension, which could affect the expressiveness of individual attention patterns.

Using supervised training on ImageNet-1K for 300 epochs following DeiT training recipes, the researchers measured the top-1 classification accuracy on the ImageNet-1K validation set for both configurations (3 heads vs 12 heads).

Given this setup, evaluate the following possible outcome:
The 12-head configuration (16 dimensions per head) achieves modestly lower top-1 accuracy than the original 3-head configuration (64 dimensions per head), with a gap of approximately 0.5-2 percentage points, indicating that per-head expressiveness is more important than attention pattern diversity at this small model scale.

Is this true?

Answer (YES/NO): NO